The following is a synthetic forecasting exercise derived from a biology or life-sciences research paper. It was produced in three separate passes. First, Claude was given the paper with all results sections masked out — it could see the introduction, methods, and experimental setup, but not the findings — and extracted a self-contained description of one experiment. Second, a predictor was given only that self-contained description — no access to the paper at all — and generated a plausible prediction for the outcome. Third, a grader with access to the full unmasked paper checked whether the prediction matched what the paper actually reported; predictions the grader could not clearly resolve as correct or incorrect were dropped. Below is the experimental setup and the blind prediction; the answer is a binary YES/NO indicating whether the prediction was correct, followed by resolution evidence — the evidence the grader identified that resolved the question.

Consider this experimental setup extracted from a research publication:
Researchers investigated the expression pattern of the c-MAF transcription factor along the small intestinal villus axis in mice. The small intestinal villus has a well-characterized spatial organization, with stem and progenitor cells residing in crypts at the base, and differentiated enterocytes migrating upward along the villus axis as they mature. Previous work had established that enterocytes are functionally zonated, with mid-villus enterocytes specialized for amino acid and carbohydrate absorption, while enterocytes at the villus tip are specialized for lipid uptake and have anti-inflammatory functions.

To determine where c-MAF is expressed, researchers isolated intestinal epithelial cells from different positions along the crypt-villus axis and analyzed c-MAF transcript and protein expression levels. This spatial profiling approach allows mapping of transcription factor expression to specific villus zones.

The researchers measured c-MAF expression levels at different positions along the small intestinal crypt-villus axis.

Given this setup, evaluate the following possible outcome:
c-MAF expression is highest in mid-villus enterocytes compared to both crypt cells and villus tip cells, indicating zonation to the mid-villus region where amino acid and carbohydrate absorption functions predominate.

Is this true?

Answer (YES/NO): NO